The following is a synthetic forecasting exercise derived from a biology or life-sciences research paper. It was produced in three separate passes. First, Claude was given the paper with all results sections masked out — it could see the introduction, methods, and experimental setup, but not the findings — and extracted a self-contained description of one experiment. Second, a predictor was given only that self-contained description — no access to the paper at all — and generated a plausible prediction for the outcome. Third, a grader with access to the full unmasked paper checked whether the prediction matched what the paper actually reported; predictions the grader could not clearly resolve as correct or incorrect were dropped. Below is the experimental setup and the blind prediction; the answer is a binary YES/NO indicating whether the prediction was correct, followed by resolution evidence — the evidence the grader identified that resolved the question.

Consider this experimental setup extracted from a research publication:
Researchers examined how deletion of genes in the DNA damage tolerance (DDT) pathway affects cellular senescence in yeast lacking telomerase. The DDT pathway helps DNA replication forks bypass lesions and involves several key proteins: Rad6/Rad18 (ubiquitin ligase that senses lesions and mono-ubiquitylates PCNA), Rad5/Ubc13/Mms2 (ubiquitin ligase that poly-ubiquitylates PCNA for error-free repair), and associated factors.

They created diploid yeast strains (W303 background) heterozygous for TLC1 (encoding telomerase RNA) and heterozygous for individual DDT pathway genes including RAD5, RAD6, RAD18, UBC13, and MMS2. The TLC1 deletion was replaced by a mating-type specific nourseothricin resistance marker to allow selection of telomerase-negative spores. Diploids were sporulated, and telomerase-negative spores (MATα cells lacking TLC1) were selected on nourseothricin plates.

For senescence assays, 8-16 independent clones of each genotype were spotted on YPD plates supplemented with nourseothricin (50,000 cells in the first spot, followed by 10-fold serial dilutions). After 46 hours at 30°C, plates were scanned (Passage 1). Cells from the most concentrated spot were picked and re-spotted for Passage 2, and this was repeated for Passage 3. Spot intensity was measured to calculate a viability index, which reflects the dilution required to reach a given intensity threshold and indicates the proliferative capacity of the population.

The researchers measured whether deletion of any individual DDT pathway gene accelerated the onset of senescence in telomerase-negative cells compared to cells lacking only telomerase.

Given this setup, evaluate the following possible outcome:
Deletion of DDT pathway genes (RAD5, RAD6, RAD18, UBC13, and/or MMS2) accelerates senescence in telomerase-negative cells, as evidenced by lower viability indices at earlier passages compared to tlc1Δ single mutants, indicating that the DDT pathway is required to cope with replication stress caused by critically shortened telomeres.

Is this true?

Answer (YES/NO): NO